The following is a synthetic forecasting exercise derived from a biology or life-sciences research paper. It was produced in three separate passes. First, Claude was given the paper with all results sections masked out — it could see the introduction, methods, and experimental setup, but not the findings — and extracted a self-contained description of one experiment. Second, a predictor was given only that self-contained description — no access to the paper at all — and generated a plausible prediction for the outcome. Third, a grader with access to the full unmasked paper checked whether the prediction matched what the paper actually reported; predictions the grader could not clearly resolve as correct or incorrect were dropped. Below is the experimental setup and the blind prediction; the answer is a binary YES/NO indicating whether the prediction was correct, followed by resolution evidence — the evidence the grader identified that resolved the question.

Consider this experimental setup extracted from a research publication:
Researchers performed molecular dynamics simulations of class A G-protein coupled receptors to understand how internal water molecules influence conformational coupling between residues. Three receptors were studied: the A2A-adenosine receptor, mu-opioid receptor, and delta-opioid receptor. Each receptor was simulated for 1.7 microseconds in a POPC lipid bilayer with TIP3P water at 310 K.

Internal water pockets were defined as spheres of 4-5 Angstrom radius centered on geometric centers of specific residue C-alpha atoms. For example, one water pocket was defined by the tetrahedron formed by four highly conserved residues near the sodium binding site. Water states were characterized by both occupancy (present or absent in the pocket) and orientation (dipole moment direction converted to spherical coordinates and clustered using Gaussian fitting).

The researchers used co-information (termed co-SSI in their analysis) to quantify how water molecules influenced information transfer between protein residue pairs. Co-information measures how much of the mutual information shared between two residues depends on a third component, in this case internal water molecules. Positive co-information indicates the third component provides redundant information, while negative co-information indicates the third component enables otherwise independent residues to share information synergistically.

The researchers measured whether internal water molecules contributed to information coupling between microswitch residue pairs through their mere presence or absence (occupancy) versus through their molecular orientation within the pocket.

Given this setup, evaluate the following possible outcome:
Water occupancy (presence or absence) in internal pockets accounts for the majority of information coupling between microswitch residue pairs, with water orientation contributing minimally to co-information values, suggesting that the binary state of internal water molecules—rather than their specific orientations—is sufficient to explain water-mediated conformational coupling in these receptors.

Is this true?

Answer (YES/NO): NO